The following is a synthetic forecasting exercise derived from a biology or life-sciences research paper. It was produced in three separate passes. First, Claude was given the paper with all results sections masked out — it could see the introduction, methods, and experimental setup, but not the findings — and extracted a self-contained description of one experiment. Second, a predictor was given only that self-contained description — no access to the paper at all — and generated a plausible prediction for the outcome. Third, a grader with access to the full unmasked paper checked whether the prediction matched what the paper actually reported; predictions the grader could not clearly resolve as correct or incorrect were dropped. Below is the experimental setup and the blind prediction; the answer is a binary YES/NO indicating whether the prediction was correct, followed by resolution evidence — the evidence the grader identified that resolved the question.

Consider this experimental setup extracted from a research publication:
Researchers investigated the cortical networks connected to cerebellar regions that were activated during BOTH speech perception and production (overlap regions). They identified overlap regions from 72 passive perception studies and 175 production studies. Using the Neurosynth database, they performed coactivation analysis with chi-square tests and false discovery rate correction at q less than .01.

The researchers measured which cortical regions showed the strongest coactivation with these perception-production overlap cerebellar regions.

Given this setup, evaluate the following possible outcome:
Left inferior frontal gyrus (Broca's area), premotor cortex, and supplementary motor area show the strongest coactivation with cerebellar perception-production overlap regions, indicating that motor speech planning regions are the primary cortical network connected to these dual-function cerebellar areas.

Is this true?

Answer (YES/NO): NO